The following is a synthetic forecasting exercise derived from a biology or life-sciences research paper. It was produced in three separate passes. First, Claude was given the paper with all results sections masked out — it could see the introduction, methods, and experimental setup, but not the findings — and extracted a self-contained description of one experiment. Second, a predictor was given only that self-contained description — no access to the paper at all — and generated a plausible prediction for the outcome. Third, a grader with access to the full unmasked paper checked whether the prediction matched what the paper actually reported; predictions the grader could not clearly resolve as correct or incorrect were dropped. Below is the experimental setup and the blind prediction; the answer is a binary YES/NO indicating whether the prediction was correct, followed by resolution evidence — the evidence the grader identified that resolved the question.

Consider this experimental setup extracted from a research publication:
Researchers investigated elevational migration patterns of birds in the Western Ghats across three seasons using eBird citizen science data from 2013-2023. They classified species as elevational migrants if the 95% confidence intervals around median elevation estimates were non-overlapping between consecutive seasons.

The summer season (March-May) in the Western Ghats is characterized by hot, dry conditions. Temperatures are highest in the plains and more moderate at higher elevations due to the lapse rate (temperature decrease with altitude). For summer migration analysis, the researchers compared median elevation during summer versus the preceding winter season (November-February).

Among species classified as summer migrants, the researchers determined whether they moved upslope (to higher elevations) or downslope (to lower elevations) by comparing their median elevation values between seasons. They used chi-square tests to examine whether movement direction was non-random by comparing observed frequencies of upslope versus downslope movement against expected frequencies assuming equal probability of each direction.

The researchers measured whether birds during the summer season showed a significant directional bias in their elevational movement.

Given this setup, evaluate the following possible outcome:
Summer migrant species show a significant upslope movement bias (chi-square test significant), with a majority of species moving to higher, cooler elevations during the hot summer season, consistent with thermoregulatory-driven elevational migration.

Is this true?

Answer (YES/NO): YES